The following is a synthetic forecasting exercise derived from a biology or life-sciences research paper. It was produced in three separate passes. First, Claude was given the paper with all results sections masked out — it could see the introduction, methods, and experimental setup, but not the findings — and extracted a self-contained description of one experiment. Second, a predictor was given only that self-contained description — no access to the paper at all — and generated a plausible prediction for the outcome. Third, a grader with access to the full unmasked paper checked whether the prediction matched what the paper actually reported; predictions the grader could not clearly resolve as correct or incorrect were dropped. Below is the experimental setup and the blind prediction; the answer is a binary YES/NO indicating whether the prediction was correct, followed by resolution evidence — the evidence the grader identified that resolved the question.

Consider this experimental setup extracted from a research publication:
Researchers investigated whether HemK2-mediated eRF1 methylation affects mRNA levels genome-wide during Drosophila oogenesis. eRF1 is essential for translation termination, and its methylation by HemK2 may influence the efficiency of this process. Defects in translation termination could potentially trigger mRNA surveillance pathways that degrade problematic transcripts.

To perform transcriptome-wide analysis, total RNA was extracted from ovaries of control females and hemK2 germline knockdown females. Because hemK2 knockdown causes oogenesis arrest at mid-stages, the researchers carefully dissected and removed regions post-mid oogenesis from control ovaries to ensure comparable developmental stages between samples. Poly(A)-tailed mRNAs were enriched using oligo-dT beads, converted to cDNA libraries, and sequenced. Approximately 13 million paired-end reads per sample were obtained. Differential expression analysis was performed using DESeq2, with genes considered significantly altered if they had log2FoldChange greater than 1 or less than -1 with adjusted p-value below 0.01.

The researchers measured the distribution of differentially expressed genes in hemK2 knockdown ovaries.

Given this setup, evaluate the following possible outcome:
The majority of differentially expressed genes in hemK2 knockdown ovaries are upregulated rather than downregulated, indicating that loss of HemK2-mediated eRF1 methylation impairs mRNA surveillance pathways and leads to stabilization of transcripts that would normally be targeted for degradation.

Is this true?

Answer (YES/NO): NO